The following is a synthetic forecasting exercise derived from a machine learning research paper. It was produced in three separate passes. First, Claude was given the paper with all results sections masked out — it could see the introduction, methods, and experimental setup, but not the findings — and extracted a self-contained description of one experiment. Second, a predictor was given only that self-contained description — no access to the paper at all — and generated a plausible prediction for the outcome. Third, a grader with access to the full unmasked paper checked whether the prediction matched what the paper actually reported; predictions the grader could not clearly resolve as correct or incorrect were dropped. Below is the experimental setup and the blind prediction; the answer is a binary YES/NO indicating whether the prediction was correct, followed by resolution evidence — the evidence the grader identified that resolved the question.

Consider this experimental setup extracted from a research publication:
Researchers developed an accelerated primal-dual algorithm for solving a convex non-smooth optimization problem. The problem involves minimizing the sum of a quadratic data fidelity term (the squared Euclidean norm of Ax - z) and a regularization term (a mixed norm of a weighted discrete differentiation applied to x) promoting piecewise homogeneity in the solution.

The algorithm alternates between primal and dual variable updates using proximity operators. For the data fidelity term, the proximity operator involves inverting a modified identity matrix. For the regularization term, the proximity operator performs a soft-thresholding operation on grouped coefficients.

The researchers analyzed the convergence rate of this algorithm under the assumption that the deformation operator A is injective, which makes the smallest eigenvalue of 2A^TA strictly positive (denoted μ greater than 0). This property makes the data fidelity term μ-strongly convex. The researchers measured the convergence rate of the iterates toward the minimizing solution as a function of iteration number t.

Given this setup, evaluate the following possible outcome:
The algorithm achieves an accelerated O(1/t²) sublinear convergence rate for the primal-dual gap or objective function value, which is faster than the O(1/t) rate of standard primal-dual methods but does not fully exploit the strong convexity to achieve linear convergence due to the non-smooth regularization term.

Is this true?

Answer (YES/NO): NO